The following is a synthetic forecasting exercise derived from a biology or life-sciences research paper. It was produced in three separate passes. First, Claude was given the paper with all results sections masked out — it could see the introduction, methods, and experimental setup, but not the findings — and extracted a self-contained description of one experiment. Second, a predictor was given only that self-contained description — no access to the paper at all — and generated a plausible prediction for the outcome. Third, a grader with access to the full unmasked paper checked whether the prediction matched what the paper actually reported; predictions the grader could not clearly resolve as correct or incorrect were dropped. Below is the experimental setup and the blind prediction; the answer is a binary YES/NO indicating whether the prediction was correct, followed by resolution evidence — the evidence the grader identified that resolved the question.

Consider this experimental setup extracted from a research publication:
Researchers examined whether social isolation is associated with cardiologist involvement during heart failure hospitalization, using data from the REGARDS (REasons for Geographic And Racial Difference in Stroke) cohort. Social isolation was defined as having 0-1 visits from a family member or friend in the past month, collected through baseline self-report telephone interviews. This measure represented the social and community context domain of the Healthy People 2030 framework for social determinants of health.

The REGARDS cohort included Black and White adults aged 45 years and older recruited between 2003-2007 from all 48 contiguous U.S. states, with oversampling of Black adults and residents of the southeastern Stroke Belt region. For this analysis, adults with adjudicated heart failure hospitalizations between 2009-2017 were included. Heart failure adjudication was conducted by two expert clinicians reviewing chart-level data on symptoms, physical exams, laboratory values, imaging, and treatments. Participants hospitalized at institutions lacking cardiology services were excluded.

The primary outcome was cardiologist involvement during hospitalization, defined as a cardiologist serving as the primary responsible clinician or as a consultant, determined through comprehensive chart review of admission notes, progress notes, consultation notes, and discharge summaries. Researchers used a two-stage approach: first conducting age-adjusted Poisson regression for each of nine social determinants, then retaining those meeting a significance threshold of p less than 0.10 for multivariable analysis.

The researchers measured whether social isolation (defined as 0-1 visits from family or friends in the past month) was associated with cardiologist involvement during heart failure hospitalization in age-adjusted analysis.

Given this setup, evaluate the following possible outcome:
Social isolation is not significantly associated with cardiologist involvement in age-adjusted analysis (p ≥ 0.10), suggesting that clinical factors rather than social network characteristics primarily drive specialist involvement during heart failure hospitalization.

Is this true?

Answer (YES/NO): YES